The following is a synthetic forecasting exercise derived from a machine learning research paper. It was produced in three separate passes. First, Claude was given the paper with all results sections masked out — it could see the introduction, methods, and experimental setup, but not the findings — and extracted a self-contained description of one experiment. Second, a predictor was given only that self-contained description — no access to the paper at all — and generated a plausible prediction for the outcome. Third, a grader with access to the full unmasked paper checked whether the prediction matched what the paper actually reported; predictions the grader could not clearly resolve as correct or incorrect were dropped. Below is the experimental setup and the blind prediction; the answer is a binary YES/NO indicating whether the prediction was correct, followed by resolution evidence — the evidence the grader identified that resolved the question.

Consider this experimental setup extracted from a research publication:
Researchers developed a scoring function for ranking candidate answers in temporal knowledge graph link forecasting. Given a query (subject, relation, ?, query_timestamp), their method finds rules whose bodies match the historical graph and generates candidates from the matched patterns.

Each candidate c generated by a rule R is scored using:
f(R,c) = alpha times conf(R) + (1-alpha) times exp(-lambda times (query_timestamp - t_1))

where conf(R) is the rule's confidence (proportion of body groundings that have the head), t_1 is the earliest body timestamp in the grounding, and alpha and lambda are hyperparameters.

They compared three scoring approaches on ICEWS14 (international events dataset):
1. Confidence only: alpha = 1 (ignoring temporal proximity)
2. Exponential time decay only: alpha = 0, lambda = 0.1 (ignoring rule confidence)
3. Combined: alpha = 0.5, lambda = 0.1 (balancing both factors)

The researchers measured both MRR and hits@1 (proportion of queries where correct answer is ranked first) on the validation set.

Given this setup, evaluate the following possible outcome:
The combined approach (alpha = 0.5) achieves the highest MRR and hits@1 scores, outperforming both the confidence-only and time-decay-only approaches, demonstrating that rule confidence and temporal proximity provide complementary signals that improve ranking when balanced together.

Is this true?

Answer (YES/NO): NO